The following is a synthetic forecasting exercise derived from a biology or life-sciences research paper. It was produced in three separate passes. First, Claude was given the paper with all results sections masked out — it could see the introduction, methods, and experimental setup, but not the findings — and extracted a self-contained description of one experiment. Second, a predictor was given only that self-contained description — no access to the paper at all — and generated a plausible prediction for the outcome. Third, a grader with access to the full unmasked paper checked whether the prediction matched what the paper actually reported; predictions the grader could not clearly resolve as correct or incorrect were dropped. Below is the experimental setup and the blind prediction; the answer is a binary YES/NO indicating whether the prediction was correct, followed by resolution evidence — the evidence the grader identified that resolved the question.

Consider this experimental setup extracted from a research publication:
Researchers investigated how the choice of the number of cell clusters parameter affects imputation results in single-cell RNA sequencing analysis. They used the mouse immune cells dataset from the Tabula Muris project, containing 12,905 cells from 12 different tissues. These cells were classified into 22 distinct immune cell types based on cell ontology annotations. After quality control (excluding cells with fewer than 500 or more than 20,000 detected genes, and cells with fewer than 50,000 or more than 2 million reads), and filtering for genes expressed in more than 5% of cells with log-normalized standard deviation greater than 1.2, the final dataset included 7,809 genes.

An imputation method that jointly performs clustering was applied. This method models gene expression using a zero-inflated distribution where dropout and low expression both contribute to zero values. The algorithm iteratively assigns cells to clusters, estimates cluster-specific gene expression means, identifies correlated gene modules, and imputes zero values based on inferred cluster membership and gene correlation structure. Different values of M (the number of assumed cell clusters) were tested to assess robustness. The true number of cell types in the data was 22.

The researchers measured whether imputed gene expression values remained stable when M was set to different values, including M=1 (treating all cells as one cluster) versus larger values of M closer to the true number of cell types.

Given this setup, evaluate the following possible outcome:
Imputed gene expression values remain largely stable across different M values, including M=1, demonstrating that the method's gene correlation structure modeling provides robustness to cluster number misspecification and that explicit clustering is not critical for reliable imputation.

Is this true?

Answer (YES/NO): YES